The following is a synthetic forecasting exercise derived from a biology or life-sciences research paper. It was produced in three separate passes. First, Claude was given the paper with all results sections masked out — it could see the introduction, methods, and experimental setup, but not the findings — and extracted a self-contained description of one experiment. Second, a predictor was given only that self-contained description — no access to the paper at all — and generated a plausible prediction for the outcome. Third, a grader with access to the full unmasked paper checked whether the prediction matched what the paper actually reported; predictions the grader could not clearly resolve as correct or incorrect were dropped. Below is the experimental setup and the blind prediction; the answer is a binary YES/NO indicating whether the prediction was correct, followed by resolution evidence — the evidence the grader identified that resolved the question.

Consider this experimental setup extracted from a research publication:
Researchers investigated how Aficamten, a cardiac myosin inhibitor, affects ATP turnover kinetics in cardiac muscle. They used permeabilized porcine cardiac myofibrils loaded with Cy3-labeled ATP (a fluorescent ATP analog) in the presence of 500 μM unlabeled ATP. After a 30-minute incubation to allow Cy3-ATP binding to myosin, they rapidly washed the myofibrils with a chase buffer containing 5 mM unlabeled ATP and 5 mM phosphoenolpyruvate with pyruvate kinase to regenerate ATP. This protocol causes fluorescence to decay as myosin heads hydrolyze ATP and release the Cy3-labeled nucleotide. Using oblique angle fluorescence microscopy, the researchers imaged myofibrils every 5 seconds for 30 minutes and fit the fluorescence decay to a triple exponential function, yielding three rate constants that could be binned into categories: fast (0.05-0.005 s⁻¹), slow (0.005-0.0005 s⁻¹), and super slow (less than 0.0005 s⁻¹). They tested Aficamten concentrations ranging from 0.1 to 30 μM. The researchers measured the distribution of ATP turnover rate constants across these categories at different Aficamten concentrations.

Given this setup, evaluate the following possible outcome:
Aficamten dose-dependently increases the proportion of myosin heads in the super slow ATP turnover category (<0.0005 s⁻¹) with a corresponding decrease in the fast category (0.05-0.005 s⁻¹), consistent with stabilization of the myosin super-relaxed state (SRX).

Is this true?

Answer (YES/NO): NO